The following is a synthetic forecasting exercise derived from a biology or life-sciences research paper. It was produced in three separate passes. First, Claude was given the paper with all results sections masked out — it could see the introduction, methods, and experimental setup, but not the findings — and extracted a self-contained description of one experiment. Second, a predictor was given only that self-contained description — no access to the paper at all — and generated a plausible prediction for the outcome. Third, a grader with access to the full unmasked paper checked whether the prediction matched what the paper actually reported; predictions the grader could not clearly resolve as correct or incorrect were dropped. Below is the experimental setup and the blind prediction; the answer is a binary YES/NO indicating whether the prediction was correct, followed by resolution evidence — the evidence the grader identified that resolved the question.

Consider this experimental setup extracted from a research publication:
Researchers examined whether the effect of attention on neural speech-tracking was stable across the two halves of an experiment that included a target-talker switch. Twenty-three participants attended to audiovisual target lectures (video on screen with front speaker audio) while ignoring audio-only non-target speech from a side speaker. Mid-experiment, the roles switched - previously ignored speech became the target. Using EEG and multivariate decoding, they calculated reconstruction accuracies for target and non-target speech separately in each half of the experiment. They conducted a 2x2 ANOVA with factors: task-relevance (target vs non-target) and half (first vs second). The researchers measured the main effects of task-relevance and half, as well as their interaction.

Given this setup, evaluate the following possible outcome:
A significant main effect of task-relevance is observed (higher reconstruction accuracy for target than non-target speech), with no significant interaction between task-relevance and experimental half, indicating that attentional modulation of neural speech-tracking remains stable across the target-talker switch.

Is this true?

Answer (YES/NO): YES